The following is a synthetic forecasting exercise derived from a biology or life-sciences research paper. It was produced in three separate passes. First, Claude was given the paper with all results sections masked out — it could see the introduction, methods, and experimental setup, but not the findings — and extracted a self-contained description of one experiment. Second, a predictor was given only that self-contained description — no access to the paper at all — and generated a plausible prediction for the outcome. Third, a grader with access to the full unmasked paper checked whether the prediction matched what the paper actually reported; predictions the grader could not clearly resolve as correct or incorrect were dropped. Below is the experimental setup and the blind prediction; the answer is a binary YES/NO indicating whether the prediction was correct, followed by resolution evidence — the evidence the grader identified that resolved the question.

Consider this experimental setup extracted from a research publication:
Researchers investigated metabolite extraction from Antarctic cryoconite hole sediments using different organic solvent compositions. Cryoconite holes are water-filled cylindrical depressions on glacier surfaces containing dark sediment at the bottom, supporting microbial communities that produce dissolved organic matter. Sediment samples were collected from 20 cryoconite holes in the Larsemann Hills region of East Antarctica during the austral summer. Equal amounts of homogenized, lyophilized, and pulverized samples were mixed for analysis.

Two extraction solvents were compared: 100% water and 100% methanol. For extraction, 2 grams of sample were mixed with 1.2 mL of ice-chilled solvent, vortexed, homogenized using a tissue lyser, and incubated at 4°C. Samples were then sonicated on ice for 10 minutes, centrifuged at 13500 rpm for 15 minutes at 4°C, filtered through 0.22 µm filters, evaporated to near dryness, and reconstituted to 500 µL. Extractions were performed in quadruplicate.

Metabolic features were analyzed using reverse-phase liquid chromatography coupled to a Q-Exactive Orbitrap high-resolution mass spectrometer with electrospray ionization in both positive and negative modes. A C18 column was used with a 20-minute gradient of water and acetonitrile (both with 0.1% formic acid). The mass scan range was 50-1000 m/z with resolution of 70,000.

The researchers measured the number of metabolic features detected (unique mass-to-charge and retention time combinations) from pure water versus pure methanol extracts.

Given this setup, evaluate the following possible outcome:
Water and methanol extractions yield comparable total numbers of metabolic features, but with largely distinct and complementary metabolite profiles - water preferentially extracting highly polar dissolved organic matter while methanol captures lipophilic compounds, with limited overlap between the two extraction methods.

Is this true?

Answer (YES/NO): NO